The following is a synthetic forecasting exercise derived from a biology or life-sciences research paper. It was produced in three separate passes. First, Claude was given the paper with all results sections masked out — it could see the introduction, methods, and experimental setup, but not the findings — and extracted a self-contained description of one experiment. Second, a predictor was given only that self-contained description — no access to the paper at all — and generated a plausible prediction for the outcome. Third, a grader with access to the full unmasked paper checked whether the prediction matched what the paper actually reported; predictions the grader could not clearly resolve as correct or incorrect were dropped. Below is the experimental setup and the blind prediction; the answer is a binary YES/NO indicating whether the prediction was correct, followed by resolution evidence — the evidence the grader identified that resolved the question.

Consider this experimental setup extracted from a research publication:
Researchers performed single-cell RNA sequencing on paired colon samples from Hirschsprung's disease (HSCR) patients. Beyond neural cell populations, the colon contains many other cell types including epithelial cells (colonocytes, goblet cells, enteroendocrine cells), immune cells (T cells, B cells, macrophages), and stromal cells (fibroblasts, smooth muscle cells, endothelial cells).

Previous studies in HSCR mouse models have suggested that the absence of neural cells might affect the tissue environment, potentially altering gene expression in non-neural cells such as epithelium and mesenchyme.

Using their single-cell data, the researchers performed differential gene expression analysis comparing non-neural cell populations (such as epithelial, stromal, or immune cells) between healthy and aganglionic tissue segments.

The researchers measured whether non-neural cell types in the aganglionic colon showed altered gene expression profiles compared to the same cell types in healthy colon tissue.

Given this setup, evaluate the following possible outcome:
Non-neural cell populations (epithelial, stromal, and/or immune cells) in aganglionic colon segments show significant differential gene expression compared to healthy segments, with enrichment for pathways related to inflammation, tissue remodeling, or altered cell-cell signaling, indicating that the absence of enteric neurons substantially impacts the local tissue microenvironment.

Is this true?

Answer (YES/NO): YES